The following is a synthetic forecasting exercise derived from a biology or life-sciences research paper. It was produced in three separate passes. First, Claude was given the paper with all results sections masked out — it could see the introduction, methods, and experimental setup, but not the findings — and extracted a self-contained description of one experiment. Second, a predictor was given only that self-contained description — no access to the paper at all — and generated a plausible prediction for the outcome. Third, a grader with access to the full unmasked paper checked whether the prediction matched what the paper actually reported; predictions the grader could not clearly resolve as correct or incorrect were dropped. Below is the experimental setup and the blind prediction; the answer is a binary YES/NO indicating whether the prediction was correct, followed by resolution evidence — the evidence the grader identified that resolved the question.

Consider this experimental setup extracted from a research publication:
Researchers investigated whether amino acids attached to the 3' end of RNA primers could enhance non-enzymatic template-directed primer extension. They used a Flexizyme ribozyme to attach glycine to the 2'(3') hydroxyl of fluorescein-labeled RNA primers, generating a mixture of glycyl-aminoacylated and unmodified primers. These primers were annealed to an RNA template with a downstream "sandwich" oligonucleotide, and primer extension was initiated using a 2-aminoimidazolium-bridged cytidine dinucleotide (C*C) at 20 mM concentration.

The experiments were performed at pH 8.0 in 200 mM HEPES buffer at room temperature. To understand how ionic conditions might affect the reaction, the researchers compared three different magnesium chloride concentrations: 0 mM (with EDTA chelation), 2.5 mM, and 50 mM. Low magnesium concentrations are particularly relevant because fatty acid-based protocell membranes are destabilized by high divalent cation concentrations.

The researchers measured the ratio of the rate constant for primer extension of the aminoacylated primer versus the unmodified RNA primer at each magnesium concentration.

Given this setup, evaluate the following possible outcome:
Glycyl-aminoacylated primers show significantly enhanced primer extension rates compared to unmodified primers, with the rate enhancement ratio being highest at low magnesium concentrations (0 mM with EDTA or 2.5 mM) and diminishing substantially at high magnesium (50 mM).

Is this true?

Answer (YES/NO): YES